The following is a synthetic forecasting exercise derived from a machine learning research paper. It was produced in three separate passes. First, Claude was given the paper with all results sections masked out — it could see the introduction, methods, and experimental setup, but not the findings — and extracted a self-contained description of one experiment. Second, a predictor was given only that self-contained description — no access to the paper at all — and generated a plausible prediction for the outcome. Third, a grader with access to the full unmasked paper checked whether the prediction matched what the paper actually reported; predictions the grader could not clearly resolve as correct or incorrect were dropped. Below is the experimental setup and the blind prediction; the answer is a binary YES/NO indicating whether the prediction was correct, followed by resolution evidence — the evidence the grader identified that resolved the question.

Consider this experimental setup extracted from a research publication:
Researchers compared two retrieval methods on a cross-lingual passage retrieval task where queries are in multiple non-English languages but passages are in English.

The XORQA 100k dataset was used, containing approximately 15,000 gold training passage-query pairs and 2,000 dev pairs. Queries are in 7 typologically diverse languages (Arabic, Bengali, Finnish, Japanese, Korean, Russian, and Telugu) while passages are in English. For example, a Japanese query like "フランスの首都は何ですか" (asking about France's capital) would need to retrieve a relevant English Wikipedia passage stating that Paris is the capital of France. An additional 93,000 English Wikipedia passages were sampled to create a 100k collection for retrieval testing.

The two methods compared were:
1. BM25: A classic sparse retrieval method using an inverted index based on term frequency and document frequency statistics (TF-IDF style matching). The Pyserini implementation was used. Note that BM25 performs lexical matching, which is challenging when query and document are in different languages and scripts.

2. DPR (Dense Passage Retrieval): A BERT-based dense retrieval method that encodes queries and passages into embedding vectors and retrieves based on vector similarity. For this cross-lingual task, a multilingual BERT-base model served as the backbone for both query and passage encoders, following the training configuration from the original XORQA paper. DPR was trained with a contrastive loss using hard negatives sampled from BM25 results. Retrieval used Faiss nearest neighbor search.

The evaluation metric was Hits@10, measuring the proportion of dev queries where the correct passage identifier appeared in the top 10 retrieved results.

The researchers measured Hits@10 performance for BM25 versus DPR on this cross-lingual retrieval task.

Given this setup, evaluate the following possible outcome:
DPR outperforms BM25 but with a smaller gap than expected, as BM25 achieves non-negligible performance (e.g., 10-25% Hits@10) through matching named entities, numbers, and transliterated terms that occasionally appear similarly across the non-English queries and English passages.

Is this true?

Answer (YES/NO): NO